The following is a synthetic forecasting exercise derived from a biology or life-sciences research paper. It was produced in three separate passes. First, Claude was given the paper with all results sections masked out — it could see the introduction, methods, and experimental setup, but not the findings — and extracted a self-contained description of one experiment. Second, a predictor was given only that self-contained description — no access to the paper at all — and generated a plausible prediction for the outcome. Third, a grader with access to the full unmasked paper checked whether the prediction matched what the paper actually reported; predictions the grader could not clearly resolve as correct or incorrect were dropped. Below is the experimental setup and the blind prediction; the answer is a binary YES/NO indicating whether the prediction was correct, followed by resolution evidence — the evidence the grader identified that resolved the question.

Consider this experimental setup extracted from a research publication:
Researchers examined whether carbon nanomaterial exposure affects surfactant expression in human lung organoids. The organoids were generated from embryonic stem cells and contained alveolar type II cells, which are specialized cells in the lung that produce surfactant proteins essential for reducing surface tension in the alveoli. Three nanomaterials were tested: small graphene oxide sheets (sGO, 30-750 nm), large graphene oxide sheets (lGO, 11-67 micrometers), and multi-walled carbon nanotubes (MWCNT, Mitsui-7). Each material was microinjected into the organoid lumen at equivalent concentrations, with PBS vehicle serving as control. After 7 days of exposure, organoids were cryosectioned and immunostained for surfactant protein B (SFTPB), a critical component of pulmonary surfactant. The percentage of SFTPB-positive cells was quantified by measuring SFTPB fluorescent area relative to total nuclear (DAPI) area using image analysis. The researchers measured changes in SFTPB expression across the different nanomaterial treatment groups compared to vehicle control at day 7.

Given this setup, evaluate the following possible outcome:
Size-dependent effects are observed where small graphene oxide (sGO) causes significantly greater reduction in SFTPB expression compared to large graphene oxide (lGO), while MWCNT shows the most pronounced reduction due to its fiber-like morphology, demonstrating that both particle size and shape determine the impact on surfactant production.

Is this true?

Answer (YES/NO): NO